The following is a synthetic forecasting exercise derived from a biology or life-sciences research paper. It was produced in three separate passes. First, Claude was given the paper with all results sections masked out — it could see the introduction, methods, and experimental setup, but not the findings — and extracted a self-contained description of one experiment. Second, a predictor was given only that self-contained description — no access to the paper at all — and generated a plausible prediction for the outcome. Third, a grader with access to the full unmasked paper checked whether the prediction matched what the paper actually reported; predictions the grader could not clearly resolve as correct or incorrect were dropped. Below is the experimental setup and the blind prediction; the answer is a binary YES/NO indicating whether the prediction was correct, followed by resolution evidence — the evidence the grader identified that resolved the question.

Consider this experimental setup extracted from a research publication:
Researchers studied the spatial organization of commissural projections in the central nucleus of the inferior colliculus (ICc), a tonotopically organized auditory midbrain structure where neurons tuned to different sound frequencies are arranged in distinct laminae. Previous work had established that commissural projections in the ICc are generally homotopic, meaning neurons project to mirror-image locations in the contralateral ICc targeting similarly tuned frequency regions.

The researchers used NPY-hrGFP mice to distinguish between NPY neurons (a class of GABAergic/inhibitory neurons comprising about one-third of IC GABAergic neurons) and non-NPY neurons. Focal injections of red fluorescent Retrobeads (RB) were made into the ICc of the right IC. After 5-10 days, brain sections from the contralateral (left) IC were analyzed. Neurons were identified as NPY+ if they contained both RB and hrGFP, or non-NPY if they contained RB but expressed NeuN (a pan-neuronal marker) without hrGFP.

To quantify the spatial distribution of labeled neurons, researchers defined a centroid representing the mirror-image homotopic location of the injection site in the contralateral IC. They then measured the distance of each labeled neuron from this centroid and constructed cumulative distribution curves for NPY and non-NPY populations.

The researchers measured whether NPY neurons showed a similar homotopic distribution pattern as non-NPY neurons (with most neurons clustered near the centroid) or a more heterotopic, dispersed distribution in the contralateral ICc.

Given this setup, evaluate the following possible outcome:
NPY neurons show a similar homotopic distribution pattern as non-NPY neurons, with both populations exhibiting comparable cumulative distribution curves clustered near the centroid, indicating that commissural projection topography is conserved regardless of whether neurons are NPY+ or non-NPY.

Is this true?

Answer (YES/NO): NO